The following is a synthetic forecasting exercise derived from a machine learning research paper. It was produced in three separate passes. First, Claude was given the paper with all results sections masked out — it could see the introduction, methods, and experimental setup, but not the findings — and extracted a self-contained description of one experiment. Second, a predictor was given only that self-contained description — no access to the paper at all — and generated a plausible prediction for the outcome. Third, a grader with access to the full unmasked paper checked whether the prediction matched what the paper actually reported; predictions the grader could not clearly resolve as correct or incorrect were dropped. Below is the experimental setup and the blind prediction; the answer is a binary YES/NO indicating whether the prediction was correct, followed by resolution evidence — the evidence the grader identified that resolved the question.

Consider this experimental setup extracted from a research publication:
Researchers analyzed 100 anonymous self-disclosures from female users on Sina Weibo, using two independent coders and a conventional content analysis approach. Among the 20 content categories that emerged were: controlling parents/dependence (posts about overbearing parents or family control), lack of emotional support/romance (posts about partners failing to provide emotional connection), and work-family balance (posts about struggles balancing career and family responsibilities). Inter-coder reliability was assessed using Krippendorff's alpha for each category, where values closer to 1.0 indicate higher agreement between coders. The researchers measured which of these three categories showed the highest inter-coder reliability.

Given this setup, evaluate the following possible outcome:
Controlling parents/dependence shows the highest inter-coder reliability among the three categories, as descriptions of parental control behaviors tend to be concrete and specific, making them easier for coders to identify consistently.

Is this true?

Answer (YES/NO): YES